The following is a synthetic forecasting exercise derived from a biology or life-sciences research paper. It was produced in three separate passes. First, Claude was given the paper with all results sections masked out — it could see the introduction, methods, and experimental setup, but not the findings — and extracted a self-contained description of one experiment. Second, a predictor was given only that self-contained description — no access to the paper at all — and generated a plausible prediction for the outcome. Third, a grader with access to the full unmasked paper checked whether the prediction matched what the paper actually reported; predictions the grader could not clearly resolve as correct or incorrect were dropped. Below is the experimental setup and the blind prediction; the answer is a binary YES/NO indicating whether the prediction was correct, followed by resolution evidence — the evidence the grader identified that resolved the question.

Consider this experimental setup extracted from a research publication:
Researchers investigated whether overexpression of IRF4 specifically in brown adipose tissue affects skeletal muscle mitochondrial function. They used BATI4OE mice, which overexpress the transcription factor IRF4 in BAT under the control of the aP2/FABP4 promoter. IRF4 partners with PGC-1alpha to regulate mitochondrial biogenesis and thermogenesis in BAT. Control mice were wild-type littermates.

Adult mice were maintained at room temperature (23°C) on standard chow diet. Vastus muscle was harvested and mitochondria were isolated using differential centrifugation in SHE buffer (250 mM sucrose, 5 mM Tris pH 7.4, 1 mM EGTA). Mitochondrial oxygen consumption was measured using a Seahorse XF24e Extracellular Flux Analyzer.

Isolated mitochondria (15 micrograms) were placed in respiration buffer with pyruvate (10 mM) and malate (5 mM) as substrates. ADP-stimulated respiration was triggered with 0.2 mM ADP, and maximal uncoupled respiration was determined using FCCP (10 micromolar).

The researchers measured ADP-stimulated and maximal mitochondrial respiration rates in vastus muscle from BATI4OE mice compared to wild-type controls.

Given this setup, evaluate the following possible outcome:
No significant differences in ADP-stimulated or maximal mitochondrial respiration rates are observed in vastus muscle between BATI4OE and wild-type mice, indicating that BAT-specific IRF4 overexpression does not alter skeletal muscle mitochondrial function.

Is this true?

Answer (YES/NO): NO